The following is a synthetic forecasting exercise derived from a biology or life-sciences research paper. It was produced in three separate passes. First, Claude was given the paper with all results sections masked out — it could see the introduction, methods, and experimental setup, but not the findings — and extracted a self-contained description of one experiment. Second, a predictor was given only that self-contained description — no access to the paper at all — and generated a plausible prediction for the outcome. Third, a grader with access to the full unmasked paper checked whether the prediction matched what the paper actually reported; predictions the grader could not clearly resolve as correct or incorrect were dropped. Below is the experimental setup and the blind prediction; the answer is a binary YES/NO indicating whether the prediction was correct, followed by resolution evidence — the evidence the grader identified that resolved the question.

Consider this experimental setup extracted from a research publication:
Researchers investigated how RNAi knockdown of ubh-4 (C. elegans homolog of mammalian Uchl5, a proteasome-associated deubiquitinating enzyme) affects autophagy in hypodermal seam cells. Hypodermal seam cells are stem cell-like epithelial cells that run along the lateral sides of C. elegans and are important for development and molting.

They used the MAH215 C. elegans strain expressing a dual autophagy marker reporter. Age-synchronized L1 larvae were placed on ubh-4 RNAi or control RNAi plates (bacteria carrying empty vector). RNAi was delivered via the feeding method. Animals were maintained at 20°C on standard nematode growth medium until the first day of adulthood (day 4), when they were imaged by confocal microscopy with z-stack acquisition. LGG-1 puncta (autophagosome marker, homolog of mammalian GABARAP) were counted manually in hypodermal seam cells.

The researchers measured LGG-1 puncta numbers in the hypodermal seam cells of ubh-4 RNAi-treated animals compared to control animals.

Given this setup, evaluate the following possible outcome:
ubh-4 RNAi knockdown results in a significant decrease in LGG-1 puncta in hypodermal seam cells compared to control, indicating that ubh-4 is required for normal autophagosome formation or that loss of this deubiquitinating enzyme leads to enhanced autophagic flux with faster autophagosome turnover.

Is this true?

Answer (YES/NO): NO